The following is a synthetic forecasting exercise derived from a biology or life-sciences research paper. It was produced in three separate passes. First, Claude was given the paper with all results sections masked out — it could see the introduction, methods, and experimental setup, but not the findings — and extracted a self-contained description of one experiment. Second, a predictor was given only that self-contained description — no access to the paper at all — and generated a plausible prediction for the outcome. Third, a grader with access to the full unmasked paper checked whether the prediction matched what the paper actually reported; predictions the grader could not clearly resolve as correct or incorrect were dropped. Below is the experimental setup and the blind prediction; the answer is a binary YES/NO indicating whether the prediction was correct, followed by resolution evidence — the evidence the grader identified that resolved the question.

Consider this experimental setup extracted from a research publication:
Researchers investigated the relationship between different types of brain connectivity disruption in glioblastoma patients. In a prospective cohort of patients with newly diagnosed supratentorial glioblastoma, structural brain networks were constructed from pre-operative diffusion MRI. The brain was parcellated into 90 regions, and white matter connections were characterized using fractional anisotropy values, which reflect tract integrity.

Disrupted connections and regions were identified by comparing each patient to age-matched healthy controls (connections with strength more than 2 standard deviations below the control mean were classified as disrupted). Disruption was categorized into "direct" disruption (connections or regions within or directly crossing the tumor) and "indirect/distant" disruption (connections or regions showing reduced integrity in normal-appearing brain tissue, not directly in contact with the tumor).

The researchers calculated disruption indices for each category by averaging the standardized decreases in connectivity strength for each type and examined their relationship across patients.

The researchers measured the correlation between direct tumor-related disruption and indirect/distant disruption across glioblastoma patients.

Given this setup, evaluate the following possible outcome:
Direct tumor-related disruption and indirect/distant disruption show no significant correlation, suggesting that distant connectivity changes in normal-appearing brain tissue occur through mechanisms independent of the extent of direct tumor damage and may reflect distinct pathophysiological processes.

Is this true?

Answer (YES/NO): NO